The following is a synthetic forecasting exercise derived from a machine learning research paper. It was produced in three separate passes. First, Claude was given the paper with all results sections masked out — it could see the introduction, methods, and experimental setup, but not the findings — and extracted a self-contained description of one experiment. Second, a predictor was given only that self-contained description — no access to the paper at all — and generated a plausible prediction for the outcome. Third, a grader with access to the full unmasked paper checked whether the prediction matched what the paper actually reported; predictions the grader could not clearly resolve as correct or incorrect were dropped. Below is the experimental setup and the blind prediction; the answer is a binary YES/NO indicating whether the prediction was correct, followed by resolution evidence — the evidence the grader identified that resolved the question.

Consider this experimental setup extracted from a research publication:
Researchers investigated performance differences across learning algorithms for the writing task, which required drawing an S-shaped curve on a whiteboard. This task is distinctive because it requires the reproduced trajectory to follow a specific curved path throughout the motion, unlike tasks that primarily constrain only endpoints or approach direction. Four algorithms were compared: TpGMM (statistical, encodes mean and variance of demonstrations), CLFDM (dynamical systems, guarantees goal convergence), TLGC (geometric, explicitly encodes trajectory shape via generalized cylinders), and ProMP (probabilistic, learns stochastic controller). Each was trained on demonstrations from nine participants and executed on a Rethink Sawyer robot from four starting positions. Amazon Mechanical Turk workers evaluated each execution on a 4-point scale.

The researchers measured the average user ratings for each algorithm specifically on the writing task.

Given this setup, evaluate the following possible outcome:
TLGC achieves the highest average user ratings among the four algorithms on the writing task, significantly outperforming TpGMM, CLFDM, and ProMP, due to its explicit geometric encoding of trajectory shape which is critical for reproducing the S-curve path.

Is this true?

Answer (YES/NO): YES